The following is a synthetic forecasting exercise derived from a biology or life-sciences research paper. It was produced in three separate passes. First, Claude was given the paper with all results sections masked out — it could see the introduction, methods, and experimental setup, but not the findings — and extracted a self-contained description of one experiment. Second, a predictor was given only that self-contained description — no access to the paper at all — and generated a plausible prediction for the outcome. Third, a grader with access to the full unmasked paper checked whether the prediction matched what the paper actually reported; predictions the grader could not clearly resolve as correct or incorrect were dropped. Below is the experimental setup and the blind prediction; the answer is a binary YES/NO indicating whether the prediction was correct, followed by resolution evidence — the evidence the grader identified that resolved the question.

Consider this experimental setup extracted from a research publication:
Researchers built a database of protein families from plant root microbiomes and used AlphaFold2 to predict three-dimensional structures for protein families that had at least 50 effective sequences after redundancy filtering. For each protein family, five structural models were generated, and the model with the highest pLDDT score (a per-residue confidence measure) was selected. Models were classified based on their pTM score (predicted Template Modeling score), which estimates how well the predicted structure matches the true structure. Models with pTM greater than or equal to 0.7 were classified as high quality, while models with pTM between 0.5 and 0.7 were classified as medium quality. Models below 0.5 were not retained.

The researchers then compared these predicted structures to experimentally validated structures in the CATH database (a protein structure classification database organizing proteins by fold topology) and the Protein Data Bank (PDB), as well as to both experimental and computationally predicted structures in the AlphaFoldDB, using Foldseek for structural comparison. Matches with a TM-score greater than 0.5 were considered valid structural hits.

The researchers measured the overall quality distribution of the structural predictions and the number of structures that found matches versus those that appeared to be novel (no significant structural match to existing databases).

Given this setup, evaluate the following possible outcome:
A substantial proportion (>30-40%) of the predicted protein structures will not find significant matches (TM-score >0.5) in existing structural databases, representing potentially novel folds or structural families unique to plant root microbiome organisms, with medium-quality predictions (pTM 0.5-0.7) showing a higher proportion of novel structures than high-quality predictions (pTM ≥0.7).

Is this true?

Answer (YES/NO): NO